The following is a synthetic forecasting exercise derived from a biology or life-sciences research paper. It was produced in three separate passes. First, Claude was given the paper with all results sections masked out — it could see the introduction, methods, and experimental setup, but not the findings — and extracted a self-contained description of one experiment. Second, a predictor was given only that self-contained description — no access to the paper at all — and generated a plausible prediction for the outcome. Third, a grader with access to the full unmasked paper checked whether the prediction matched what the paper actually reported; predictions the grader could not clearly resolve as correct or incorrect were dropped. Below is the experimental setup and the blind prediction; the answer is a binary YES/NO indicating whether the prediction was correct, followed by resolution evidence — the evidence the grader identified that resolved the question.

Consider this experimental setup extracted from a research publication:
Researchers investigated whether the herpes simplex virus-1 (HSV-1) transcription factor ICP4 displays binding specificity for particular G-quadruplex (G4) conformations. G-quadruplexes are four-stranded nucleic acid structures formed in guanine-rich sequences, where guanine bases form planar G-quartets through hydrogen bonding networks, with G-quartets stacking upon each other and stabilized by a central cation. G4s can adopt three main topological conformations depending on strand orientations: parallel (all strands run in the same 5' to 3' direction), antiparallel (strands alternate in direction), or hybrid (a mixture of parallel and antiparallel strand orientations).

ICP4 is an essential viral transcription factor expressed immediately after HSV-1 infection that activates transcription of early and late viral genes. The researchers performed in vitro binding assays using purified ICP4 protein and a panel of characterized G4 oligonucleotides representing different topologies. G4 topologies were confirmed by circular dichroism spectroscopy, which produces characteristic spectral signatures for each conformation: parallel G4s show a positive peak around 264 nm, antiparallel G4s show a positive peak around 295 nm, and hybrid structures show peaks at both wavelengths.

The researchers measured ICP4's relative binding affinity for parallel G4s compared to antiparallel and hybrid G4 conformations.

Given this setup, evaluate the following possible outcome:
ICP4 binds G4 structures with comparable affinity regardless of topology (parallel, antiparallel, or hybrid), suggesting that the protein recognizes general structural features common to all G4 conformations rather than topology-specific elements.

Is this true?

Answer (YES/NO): NO